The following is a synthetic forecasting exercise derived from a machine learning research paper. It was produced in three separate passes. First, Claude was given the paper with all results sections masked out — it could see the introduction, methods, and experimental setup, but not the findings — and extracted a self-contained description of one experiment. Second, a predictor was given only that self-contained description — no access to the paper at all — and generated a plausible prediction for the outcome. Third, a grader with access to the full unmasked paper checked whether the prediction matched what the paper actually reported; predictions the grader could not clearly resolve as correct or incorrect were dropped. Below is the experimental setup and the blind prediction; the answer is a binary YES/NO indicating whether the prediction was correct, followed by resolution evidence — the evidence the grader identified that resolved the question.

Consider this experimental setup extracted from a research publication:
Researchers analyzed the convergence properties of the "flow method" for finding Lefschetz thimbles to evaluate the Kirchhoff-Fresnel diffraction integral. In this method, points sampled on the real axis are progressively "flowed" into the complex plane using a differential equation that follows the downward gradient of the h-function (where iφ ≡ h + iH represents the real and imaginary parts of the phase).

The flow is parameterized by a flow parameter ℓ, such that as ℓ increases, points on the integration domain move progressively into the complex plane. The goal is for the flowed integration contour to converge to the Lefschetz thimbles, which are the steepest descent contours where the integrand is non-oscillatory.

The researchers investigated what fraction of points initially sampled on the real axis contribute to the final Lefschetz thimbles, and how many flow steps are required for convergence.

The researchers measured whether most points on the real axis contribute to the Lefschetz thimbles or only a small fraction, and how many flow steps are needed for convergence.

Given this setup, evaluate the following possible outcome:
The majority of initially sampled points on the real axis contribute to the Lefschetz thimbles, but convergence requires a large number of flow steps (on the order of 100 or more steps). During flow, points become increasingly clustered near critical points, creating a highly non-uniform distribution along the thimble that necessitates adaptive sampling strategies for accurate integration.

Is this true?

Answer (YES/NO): NO